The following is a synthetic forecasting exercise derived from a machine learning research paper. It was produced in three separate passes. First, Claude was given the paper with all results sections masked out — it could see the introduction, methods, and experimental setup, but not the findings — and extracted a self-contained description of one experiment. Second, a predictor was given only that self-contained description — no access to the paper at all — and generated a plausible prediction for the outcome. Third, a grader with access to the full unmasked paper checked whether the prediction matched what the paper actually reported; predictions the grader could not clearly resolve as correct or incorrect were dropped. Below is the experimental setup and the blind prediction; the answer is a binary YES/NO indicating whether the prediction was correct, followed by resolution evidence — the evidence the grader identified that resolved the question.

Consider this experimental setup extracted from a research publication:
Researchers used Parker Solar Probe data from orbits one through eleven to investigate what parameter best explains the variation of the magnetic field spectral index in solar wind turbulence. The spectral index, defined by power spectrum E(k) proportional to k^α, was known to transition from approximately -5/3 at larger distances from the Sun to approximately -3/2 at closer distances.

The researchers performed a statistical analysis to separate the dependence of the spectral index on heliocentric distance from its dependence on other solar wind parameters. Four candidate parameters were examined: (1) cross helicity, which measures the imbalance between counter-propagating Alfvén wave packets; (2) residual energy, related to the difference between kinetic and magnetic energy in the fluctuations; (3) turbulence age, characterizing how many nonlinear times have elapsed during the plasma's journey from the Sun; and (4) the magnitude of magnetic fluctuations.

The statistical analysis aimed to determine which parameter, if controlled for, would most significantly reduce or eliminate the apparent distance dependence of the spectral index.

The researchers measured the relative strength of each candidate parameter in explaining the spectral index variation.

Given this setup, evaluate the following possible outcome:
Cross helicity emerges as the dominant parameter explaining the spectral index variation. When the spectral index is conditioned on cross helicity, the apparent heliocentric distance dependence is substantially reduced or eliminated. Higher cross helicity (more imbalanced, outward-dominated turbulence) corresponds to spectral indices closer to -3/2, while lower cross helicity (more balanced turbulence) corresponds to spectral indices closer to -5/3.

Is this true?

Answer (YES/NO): YES